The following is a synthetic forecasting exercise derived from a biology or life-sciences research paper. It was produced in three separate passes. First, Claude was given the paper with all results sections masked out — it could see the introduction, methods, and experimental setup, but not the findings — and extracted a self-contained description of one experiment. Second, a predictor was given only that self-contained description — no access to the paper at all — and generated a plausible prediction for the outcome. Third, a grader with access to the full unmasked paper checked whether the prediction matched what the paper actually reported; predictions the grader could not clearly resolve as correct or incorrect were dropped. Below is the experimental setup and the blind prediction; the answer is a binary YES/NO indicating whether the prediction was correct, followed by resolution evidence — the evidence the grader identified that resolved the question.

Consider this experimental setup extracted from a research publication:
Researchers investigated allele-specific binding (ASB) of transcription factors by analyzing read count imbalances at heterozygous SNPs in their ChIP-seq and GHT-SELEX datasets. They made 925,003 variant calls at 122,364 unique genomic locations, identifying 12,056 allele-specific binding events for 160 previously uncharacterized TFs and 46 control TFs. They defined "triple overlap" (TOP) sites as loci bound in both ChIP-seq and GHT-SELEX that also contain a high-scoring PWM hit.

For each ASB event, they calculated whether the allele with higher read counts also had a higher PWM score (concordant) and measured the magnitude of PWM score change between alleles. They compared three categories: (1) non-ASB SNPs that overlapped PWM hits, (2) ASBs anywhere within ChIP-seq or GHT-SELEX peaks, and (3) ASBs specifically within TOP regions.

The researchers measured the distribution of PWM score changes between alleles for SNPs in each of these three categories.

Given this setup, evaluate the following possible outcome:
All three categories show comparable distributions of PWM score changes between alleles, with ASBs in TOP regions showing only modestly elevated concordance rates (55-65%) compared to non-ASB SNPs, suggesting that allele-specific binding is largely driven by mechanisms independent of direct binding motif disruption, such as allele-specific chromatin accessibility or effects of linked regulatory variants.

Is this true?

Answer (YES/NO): NO